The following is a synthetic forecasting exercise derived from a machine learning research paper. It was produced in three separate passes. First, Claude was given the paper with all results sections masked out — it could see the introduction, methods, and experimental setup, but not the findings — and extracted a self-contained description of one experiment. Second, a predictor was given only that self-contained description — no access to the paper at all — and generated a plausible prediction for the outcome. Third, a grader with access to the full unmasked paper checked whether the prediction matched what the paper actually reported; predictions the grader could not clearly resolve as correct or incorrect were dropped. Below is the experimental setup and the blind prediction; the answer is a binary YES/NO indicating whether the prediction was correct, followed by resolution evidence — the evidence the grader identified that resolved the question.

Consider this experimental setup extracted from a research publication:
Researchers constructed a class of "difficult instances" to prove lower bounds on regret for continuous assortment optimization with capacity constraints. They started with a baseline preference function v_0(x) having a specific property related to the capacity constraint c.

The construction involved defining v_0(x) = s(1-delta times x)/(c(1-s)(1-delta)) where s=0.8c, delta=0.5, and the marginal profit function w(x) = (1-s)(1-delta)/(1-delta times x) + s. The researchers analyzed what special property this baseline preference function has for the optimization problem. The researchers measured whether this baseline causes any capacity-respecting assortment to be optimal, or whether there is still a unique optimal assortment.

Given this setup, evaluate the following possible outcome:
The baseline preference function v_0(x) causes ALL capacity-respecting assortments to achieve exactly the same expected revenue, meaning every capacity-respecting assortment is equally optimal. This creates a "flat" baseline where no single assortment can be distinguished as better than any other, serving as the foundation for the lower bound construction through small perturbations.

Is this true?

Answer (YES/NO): NO